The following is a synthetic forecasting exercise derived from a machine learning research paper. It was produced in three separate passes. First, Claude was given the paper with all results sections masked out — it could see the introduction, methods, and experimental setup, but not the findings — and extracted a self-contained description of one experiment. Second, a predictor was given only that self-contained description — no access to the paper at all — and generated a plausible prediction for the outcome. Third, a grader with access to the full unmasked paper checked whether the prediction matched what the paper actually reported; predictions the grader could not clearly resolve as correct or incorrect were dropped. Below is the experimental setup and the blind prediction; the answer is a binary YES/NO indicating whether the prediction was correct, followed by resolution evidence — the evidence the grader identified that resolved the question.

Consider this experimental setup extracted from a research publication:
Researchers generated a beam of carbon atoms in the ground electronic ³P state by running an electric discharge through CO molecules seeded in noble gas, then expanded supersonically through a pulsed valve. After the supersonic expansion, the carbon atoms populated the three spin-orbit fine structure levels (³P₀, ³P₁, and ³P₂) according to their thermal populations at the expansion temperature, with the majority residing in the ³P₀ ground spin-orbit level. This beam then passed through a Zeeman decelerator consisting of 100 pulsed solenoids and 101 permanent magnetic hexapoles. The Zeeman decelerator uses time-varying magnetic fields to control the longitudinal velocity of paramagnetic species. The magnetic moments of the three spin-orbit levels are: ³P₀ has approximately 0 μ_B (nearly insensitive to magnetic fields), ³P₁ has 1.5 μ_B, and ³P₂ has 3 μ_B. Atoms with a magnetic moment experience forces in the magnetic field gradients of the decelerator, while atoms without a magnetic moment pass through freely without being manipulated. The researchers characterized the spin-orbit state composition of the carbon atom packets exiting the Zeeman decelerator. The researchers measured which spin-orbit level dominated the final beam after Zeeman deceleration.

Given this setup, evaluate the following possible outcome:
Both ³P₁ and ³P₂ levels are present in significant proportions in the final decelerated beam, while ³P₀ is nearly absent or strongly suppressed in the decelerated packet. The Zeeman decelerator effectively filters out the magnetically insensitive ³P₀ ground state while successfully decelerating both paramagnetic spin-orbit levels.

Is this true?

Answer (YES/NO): NO